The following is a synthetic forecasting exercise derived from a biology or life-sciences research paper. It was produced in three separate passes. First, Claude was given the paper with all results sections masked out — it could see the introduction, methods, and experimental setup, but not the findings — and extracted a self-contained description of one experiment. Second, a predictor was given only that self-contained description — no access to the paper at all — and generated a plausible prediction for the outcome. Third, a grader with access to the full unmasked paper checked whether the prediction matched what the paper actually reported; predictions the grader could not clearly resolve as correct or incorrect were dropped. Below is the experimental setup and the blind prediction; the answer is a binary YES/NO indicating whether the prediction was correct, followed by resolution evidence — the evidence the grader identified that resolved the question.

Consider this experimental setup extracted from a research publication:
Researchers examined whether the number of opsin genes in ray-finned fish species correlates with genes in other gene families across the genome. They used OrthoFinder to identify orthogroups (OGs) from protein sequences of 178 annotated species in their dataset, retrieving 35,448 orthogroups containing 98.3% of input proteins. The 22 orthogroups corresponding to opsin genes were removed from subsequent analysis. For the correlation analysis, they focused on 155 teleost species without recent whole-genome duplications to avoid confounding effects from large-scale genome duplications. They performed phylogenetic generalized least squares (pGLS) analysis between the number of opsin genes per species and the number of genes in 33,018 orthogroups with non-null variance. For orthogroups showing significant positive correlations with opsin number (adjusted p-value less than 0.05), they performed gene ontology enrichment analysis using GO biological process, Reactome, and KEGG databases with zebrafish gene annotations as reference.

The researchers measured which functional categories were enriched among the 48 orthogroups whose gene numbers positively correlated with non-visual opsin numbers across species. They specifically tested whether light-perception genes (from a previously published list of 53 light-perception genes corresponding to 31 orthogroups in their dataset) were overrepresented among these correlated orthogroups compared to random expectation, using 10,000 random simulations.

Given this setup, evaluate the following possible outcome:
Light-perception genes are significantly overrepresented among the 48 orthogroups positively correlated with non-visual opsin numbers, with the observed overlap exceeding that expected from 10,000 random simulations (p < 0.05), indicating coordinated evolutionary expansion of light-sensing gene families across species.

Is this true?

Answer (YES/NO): YES